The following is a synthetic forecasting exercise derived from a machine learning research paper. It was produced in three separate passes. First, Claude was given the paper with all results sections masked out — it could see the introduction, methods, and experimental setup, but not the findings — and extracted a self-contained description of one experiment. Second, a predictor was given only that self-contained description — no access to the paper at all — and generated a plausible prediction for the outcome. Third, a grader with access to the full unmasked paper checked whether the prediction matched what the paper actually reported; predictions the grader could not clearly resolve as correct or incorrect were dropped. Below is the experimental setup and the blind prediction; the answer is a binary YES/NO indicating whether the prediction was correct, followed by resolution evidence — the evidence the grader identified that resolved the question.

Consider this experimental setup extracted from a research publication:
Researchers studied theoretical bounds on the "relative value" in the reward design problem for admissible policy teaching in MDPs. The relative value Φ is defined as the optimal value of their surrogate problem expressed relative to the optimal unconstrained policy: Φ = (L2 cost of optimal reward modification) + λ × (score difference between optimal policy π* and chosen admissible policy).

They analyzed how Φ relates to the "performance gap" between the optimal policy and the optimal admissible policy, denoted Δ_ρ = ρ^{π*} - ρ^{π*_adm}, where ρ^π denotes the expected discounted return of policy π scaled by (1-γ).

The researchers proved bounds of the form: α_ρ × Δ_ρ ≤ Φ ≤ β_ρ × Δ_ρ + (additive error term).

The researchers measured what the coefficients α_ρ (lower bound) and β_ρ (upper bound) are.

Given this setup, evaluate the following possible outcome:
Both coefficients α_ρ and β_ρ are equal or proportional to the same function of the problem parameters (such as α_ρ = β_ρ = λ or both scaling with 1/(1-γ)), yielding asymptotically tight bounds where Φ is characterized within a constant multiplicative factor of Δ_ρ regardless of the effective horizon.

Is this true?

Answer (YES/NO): NO